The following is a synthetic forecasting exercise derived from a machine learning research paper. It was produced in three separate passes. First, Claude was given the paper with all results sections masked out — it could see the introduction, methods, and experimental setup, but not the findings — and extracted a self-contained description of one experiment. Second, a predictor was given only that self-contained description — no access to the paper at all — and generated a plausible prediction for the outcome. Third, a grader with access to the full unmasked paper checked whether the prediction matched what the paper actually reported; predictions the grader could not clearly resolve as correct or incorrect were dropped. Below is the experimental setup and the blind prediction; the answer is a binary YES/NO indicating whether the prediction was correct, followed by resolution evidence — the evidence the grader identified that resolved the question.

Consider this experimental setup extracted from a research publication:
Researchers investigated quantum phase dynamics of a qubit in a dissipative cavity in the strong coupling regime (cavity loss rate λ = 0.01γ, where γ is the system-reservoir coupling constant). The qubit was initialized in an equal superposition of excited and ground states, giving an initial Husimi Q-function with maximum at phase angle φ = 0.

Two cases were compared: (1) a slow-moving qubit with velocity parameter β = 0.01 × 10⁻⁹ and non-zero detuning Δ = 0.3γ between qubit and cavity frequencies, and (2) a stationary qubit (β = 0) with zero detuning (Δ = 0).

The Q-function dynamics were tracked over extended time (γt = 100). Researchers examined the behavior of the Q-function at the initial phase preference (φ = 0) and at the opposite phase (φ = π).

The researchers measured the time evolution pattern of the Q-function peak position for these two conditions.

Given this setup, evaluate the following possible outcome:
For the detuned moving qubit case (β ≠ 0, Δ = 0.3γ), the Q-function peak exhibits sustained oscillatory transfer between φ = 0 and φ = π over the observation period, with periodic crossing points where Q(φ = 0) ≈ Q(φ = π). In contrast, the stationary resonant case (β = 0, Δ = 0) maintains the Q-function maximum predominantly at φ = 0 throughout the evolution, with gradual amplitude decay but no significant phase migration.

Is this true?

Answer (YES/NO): NO